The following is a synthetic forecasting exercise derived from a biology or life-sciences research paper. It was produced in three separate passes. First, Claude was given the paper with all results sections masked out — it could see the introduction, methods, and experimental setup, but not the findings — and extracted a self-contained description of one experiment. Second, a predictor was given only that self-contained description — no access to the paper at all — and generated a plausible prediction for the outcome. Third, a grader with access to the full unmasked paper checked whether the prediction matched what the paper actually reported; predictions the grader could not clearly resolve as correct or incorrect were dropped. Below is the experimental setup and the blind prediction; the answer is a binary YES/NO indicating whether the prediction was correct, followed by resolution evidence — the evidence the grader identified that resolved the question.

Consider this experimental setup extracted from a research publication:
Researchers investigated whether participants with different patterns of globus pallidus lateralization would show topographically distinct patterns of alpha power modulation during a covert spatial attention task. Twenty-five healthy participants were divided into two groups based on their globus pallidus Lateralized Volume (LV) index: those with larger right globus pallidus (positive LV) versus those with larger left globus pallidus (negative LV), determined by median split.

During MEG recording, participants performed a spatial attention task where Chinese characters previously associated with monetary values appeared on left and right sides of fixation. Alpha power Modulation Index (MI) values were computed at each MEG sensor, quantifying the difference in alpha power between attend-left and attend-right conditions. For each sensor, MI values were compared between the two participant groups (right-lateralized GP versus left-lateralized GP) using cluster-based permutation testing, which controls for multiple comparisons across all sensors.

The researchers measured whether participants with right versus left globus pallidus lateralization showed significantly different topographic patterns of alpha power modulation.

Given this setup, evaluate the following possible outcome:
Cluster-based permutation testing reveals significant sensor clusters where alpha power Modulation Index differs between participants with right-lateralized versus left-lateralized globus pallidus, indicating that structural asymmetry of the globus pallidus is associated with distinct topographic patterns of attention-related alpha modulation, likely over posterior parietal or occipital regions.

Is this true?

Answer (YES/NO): YES